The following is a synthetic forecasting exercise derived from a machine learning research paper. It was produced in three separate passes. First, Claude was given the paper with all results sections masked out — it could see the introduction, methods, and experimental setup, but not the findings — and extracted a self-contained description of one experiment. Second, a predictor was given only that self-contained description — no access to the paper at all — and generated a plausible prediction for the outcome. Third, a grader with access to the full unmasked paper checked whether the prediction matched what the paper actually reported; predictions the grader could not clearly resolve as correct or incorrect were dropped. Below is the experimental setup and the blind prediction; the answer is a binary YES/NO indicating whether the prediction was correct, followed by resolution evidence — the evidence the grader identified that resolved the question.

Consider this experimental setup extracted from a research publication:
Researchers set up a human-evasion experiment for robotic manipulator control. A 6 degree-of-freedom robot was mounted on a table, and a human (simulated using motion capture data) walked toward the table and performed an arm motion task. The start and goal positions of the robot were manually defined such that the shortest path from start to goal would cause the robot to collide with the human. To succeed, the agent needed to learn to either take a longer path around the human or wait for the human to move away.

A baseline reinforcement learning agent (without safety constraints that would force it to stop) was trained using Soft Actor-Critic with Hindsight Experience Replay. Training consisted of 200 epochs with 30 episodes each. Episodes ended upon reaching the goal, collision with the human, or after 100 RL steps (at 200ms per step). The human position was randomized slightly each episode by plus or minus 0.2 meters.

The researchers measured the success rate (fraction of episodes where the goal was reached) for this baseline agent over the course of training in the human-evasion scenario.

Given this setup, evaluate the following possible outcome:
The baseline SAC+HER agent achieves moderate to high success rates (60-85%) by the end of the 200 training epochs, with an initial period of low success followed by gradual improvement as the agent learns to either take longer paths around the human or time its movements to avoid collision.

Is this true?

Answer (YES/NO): NO